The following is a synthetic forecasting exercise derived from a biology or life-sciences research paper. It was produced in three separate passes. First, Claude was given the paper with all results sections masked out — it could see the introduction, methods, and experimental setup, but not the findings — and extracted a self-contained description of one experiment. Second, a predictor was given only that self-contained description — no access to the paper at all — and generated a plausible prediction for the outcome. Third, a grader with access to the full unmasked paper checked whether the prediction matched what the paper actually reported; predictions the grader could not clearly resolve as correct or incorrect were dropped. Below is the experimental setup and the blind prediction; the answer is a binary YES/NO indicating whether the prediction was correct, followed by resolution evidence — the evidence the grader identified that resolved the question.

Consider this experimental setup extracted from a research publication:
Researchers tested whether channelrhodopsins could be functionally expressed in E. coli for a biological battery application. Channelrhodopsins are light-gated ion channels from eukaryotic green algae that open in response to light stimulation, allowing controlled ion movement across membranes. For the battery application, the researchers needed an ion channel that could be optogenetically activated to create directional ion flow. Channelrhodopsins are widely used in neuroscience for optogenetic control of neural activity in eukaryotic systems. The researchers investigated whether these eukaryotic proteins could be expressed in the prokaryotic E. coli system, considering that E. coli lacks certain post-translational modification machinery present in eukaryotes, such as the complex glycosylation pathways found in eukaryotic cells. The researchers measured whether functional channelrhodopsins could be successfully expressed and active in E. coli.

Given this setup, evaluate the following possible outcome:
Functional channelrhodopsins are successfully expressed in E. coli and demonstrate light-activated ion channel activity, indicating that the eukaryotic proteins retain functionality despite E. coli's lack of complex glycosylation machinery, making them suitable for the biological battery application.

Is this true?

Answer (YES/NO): NO